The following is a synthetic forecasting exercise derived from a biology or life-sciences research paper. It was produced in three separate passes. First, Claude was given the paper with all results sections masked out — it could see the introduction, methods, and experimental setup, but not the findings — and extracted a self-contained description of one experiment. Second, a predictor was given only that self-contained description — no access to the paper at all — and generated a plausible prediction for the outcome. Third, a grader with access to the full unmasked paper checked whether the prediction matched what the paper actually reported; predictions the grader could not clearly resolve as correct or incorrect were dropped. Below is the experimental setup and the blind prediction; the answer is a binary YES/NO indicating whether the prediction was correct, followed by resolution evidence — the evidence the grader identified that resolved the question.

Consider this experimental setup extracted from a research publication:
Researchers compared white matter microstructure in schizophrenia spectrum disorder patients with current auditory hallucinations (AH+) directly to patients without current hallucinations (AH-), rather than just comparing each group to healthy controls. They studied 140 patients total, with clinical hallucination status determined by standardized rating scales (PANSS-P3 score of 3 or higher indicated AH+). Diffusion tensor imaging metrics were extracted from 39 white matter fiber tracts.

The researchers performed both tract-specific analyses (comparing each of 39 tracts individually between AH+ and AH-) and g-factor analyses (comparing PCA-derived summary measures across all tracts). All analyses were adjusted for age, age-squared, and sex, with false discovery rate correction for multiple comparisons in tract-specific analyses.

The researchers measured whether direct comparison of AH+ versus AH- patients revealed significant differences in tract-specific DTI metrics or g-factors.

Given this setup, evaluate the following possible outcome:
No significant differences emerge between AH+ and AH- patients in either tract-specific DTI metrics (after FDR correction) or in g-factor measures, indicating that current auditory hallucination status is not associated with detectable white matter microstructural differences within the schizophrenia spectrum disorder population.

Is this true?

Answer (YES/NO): YES